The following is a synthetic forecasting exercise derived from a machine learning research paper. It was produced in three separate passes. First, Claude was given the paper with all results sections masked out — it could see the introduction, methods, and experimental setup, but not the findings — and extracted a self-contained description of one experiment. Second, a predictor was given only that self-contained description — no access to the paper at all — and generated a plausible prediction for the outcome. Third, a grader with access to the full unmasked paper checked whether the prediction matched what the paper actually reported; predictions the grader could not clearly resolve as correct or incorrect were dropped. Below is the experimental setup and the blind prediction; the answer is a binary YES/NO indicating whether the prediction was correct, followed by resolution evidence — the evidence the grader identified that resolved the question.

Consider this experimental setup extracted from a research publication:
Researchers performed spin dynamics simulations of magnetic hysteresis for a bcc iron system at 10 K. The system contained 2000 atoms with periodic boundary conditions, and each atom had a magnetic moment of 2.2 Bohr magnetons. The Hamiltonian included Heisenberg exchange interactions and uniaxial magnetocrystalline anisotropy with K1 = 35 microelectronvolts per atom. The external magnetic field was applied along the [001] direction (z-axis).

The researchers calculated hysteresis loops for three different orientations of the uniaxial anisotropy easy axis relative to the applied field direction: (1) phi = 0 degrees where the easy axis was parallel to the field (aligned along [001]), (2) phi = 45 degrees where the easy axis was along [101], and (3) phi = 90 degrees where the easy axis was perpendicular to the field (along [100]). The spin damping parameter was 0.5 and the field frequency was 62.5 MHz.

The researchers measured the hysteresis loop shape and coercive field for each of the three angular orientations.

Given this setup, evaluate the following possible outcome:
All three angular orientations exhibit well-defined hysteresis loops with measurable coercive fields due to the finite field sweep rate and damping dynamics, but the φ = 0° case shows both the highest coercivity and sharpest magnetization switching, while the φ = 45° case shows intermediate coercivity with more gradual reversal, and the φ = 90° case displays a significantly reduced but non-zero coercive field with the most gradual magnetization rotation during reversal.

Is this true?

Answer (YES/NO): NO